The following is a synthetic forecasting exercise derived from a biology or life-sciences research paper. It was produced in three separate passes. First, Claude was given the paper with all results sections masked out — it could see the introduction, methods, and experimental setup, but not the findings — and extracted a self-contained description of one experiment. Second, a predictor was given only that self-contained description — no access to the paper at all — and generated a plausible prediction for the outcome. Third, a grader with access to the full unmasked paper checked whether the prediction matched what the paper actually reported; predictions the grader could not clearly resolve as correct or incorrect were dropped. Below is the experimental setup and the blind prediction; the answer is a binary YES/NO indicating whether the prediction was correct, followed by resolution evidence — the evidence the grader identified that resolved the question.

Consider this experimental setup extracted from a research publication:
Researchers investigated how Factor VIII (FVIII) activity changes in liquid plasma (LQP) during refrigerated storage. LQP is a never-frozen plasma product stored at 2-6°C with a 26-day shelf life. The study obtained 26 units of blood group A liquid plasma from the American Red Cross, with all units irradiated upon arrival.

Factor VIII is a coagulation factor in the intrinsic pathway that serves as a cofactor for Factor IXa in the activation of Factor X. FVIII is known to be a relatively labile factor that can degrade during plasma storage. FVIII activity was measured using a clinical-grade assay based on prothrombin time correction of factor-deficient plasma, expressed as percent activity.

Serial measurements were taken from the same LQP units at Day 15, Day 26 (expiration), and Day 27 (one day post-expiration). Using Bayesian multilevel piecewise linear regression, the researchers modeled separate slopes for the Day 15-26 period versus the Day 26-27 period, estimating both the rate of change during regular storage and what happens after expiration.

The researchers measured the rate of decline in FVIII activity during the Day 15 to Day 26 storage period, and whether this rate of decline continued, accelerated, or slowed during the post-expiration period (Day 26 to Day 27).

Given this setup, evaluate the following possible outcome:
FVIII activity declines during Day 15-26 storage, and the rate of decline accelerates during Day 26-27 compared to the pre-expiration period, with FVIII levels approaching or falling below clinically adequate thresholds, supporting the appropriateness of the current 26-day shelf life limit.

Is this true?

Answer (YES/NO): NO